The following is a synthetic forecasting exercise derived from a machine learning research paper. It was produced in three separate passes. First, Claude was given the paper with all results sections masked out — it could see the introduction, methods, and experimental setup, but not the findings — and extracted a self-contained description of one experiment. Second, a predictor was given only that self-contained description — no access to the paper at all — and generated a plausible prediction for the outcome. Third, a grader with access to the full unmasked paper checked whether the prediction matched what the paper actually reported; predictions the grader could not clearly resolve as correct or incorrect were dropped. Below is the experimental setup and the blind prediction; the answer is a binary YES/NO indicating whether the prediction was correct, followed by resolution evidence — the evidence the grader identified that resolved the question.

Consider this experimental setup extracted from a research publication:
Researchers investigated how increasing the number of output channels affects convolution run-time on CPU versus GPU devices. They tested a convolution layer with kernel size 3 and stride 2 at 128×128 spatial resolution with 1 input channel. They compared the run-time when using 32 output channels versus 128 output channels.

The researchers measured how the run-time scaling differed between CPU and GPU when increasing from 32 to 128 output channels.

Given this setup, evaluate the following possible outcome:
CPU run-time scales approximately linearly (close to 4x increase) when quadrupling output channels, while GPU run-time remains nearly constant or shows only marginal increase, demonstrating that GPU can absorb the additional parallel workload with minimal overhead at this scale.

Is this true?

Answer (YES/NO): YES